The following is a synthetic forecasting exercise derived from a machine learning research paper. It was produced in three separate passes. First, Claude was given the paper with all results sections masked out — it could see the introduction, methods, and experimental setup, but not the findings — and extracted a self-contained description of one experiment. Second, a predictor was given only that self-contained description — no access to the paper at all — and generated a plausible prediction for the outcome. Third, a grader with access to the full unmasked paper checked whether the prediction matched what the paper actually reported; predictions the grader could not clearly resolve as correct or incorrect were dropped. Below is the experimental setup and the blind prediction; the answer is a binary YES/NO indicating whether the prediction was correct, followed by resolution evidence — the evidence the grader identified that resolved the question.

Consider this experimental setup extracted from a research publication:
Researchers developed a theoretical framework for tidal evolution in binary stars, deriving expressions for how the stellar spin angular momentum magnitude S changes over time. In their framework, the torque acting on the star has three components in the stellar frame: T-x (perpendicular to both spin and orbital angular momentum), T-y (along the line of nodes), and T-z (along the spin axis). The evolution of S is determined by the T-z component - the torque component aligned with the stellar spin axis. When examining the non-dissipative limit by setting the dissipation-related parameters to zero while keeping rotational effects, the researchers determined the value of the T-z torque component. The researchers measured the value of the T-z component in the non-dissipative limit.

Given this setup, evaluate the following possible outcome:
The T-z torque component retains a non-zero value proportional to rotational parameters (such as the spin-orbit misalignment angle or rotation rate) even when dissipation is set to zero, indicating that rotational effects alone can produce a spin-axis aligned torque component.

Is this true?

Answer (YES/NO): NO